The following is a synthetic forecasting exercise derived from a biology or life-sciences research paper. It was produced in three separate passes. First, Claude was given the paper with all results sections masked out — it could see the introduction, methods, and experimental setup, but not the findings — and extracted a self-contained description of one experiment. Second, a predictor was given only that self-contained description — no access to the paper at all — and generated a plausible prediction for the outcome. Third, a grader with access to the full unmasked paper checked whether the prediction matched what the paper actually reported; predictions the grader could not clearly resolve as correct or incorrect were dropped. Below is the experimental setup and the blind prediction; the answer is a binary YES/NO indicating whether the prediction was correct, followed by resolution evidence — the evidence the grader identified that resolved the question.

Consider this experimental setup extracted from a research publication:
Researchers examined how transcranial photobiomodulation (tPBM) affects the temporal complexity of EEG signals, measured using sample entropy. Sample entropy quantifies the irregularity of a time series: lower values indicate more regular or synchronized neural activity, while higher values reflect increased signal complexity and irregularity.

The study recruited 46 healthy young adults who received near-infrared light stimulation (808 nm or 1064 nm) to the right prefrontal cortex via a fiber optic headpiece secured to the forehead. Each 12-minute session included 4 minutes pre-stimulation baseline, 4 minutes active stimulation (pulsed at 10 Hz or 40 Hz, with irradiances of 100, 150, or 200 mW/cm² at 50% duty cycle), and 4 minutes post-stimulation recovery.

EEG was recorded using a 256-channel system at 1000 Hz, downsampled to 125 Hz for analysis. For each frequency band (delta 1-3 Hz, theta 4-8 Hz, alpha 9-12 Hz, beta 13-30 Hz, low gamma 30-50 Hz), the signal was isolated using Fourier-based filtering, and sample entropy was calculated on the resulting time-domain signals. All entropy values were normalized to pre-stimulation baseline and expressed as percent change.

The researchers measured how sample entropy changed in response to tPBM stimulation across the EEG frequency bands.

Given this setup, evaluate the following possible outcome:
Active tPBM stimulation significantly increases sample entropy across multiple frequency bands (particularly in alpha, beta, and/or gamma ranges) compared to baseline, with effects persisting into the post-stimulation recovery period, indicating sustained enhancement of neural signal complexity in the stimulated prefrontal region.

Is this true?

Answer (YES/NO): NO